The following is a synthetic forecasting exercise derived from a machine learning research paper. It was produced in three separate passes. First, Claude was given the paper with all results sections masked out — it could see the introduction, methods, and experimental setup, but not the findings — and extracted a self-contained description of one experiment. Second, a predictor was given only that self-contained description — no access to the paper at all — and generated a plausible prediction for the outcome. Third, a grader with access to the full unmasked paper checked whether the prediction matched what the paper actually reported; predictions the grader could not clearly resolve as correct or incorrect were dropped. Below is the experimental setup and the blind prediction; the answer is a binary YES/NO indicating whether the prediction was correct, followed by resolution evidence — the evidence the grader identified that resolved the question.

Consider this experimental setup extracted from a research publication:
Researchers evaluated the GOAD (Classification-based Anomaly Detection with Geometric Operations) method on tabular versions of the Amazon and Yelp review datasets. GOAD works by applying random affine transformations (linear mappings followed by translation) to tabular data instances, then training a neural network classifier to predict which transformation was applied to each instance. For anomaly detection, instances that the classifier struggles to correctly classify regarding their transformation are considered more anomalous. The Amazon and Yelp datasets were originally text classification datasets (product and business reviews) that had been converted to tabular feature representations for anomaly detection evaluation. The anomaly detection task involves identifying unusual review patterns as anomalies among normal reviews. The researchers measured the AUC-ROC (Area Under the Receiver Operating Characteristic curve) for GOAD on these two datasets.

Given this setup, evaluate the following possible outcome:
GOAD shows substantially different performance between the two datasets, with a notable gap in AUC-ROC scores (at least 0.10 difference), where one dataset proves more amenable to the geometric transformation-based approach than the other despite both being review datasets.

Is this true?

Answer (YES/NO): NO